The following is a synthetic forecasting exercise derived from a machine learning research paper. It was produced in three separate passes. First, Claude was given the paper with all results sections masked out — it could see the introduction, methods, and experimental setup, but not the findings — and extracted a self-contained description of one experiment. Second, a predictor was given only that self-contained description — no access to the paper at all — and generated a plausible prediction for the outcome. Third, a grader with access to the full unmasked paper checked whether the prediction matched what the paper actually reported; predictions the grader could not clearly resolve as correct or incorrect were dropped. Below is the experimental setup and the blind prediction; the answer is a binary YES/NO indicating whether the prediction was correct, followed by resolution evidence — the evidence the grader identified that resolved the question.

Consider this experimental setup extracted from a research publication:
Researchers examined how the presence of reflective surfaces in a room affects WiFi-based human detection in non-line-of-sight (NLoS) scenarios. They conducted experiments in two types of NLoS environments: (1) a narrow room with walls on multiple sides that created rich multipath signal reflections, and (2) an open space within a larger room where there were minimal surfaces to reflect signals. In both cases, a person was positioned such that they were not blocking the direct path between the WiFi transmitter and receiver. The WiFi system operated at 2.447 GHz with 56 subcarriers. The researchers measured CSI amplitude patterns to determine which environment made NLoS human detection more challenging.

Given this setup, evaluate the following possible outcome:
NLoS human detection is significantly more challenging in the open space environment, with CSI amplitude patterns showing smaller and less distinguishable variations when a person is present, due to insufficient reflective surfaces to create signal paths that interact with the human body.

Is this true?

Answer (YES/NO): YES